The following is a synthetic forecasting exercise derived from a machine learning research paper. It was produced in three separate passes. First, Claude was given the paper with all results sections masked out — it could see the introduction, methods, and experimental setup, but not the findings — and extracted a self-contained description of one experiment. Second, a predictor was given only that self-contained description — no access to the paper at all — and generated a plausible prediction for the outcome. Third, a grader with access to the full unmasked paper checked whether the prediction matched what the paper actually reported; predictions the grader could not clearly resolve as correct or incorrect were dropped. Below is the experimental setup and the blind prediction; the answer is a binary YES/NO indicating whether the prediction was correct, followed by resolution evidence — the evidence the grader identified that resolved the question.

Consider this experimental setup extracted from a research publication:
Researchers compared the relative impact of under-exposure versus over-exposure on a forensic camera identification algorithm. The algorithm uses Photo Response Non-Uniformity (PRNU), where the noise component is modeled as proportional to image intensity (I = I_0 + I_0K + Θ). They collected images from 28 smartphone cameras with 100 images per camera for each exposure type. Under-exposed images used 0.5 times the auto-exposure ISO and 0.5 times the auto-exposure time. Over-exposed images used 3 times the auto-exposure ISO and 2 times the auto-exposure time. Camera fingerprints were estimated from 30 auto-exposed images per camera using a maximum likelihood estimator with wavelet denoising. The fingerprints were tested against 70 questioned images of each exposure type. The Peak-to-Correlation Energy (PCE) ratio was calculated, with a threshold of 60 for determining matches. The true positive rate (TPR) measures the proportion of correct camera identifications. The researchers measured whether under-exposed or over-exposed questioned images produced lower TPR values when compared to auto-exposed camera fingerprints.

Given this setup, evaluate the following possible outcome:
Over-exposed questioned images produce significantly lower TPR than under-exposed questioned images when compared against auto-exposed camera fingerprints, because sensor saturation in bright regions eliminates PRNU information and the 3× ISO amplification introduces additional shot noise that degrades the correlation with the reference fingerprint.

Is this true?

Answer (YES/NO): YES